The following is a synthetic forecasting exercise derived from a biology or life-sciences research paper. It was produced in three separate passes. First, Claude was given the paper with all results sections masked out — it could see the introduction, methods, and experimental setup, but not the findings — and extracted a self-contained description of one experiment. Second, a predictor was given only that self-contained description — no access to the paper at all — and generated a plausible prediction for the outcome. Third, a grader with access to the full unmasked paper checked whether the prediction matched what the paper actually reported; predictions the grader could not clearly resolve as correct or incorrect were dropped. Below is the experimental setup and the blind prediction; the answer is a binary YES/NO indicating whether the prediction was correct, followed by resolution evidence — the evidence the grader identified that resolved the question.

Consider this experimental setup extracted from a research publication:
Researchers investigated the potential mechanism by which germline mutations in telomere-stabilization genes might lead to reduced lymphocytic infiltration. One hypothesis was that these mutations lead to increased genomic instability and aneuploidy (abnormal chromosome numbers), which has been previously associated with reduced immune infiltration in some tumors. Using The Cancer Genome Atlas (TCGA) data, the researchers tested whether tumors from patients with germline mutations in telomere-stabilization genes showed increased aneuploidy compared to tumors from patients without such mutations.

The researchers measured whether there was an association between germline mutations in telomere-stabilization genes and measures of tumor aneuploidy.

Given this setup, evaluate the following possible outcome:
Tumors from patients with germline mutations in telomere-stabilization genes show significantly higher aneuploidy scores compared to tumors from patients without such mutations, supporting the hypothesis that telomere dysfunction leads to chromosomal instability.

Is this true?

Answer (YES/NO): NO